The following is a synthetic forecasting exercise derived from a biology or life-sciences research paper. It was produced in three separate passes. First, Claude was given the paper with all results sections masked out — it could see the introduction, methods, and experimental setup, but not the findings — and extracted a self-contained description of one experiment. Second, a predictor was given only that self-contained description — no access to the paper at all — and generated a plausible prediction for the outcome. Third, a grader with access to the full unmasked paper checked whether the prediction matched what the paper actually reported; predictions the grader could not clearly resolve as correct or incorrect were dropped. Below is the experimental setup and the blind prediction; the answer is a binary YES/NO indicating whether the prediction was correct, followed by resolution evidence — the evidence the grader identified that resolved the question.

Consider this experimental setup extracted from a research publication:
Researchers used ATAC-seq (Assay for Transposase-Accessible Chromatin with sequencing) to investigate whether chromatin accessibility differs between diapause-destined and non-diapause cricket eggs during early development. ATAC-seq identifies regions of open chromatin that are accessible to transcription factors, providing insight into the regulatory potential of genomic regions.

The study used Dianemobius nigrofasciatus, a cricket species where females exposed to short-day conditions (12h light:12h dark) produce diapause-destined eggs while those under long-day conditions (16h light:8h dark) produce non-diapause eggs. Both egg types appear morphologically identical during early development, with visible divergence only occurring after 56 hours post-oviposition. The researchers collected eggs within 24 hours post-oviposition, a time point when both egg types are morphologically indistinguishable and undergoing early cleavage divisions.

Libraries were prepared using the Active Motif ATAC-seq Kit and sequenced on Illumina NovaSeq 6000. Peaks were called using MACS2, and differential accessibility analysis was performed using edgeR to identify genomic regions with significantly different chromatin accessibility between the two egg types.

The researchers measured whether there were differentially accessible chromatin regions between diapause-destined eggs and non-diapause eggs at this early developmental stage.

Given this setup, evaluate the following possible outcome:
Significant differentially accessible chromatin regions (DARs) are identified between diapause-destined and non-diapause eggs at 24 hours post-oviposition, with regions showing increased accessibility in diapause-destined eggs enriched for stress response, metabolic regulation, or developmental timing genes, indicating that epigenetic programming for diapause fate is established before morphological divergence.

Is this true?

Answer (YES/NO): NO